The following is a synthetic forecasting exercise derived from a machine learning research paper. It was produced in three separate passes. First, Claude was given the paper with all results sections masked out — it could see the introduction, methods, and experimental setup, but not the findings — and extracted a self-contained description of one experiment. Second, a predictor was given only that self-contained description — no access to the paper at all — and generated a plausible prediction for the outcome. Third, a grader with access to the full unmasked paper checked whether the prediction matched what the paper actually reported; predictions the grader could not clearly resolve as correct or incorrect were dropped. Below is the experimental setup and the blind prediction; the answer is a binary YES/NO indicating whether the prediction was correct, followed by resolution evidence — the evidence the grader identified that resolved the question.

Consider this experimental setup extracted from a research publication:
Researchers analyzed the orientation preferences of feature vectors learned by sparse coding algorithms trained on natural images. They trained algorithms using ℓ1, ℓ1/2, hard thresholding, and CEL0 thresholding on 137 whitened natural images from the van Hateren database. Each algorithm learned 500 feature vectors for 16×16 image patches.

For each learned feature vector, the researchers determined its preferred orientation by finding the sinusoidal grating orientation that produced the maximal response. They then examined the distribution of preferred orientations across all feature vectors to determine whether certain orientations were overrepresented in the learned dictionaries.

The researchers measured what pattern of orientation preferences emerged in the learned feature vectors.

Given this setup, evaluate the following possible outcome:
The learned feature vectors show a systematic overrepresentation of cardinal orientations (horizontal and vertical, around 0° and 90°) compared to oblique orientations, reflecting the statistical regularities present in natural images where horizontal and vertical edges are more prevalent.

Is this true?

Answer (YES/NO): NO